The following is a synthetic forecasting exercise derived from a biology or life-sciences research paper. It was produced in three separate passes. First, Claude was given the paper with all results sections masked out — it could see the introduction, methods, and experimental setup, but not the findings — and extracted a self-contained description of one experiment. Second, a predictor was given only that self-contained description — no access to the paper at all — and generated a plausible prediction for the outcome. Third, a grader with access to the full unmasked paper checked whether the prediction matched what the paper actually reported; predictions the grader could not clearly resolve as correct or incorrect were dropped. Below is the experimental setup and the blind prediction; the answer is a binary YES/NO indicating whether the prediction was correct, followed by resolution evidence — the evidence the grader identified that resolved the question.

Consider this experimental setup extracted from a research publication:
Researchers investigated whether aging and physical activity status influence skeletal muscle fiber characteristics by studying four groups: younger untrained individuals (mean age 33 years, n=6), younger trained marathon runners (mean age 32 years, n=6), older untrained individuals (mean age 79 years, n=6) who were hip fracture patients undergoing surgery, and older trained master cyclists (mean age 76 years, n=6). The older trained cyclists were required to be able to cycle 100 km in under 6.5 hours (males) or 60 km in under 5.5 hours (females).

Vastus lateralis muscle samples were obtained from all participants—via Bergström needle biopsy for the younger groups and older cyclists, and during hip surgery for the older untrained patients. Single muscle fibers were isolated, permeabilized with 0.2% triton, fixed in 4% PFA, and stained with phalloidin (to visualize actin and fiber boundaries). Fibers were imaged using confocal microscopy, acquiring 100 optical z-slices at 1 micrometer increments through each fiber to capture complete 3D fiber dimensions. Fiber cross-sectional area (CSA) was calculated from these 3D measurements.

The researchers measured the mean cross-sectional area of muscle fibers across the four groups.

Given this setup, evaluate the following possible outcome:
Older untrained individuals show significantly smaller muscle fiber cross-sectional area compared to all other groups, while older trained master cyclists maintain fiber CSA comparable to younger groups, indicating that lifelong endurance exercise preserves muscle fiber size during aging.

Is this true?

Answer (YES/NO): NO